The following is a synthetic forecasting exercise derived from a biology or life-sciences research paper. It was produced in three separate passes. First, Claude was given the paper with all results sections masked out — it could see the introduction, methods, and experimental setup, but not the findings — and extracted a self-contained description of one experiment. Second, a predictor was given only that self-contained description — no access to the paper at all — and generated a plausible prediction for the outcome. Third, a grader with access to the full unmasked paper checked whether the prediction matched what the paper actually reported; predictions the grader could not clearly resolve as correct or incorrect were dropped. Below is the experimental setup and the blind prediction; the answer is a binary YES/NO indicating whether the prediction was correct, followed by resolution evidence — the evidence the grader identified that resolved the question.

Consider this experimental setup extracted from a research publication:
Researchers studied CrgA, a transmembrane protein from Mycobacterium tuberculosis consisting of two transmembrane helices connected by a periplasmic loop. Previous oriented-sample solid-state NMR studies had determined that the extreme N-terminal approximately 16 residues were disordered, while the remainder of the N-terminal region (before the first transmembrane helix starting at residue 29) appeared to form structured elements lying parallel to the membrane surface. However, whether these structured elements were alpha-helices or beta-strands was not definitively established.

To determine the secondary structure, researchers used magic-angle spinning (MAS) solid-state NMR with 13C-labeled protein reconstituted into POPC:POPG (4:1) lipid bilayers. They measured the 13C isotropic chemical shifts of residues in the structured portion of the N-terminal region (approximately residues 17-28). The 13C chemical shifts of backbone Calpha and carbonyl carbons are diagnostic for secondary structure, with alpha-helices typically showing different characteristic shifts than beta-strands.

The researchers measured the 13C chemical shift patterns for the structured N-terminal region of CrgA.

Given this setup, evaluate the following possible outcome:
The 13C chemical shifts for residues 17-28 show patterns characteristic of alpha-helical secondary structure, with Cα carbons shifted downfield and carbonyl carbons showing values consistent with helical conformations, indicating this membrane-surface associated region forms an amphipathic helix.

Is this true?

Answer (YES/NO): NO